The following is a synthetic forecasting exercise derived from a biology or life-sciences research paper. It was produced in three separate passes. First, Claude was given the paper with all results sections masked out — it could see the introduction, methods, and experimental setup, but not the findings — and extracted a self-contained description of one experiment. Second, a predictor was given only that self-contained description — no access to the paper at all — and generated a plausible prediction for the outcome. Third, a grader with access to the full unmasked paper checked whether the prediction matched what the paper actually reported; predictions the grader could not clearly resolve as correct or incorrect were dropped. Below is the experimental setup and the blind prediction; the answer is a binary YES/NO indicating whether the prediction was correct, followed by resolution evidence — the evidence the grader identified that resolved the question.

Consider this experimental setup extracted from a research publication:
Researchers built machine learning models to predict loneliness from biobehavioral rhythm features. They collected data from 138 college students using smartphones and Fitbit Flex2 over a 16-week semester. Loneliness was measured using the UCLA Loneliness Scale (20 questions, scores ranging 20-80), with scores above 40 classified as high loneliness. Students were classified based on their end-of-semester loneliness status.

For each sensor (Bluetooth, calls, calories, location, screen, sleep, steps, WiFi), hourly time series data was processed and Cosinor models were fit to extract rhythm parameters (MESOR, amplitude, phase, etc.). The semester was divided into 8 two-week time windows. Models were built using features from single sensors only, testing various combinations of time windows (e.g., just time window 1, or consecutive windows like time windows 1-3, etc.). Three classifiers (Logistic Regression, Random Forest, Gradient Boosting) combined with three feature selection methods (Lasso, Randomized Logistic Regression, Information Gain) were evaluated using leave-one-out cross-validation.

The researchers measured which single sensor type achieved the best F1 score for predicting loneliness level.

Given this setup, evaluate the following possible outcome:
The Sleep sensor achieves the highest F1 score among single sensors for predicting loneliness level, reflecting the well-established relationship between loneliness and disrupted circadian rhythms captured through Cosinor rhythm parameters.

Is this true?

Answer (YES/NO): NO